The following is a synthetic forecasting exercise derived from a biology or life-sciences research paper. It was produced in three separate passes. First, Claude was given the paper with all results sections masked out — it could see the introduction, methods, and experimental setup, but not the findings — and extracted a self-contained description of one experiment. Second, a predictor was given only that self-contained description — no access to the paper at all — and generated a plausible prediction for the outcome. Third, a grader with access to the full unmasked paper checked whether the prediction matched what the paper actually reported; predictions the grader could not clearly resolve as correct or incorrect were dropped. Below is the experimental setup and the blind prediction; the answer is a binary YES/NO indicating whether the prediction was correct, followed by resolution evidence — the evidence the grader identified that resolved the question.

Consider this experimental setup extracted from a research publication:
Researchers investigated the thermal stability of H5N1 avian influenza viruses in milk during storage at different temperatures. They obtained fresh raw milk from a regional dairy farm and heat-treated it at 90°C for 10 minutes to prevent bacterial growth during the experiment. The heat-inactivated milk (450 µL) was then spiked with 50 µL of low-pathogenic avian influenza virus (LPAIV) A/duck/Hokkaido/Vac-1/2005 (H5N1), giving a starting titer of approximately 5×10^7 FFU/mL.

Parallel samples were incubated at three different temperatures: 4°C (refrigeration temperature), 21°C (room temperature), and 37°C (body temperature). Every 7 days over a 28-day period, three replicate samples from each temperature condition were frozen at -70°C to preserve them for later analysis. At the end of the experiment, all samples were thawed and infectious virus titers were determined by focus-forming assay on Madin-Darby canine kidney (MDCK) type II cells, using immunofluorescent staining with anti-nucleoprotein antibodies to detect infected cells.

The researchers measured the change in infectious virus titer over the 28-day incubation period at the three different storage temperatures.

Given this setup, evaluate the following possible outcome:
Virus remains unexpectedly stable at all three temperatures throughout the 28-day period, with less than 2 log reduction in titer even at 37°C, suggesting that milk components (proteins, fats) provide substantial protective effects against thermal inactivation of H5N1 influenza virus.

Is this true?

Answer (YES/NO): NO